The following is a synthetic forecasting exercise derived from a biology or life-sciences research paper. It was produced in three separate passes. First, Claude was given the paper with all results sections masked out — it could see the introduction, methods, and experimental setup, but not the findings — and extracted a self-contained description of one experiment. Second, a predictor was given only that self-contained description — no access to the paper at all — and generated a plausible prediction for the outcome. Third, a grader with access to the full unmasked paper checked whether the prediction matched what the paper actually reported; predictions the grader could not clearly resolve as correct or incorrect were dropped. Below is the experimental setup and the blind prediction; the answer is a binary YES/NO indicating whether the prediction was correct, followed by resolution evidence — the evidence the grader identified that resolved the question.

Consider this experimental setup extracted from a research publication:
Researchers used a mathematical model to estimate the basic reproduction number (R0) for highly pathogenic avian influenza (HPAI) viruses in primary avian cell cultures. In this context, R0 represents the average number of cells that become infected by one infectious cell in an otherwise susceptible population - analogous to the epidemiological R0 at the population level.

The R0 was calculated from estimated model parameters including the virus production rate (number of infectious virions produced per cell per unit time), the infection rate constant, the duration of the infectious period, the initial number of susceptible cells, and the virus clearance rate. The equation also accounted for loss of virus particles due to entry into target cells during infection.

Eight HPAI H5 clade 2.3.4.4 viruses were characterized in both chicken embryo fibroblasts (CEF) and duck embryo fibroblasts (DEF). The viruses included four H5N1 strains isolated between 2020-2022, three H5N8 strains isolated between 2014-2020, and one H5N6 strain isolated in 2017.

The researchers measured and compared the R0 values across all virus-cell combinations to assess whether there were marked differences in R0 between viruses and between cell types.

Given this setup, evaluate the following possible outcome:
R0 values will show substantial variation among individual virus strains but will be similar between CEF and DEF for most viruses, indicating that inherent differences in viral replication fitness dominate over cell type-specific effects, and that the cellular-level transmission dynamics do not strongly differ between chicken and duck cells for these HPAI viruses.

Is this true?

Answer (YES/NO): NO